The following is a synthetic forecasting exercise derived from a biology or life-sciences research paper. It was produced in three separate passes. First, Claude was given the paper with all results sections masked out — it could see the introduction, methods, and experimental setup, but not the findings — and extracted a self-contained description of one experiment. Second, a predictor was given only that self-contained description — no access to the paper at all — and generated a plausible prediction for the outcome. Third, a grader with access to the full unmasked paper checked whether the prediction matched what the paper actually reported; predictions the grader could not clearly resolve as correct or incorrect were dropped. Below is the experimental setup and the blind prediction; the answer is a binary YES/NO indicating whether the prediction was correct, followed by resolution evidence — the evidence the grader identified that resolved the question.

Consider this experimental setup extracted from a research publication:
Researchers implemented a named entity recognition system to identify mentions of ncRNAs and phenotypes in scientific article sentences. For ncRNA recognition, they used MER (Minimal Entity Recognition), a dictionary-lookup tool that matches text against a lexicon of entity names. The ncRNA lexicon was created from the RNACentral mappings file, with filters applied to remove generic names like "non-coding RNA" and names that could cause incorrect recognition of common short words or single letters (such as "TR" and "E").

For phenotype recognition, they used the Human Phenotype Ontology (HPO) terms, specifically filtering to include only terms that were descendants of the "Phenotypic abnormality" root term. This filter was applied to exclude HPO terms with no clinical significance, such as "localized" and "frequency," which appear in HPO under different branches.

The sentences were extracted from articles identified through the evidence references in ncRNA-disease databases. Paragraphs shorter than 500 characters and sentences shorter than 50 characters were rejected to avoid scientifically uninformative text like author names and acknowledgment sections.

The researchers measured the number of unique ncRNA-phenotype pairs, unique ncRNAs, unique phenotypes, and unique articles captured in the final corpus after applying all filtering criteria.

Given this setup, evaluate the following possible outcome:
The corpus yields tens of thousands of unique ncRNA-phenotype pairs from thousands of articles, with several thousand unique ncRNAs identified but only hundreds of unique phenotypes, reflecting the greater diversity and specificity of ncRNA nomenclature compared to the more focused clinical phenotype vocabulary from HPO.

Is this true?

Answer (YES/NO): NO